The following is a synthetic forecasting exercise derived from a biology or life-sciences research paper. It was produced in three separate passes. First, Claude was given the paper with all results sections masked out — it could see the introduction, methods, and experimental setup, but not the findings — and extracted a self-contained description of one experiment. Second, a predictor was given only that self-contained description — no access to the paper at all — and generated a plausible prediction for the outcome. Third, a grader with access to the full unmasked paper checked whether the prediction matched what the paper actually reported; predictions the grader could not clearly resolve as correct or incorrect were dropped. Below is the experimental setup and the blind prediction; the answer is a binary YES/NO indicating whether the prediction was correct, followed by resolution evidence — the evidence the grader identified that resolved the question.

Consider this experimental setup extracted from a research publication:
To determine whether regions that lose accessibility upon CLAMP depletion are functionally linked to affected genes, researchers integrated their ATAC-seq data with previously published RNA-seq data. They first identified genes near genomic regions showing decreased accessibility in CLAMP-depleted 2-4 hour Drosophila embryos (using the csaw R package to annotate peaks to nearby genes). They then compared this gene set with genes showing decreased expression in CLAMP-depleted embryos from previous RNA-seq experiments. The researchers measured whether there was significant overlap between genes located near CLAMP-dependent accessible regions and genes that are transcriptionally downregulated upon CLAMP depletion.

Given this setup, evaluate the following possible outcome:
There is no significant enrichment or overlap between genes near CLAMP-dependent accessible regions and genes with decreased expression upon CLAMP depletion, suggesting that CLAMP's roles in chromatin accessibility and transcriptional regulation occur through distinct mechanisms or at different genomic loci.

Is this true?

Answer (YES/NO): NO